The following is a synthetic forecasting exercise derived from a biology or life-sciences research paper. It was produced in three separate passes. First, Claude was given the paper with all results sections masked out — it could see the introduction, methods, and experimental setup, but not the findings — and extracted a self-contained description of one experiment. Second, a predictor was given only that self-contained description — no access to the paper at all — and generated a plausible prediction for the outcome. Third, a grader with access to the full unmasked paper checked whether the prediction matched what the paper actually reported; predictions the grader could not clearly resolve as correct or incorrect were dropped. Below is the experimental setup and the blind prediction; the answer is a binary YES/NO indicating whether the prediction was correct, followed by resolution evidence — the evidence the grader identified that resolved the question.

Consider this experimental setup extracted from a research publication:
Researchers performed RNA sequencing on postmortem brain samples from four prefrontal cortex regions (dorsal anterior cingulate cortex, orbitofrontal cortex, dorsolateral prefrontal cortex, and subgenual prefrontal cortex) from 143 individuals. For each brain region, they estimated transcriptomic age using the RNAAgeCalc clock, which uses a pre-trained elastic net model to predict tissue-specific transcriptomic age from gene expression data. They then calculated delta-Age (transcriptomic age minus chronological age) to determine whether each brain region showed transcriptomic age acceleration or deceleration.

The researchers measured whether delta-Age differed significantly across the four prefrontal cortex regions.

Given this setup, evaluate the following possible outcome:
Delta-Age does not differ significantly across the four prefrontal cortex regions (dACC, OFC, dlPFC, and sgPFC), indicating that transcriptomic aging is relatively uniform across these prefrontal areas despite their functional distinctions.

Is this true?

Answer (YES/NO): NO